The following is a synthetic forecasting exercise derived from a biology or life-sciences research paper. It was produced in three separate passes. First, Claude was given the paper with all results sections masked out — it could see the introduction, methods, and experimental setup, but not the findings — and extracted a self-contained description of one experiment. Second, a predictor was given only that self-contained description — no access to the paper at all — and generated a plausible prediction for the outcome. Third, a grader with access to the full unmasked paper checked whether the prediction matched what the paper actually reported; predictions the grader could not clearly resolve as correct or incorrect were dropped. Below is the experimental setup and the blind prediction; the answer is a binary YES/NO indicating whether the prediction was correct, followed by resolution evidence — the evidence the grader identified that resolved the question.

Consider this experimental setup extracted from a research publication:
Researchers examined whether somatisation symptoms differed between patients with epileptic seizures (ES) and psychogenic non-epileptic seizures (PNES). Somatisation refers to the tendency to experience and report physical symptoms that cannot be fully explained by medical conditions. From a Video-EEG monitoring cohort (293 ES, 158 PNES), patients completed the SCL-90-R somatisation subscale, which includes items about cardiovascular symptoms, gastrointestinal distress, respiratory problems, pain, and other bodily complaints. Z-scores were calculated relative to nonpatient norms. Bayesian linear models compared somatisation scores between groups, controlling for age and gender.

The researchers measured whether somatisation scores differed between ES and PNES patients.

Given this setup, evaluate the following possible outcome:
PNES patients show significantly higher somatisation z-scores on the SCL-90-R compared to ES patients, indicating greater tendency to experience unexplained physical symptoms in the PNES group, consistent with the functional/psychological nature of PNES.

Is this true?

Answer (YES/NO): YES